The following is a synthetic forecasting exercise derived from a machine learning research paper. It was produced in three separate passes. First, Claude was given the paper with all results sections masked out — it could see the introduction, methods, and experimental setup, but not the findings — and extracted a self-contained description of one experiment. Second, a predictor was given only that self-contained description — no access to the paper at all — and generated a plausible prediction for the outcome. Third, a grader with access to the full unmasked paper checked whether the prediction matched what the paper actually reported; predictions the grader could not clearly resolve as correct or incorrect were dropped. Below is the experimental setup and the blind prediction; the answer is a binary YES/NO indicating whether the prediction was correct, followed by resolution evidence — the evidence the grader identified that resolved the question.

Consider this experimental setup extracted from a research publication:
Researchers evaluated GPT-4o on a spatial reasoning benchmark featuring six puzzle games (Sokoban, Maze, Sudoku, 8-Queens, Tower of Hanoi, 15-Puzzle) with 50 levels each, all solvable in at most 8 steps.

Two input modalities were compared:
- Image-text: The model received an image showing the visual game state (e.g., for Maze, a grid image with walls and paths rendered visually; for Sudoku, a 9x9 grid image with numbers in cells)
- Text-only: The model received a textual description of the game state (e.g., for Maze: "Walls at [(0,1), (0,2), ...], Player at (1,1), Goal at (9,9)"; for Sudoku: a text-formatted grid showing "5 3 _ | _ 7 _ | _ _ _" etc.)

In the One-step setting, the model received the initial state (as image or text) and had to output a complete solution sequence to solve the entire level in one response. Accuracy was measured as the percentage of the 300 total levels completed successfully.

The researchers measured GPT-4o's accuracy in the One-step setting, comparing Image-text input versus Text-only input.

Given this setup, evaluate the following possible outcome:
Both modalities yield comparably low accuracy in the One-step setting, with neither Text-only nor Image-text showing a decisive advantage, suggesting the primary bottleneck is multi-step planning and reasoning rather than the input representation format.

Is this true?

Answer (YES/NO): NO